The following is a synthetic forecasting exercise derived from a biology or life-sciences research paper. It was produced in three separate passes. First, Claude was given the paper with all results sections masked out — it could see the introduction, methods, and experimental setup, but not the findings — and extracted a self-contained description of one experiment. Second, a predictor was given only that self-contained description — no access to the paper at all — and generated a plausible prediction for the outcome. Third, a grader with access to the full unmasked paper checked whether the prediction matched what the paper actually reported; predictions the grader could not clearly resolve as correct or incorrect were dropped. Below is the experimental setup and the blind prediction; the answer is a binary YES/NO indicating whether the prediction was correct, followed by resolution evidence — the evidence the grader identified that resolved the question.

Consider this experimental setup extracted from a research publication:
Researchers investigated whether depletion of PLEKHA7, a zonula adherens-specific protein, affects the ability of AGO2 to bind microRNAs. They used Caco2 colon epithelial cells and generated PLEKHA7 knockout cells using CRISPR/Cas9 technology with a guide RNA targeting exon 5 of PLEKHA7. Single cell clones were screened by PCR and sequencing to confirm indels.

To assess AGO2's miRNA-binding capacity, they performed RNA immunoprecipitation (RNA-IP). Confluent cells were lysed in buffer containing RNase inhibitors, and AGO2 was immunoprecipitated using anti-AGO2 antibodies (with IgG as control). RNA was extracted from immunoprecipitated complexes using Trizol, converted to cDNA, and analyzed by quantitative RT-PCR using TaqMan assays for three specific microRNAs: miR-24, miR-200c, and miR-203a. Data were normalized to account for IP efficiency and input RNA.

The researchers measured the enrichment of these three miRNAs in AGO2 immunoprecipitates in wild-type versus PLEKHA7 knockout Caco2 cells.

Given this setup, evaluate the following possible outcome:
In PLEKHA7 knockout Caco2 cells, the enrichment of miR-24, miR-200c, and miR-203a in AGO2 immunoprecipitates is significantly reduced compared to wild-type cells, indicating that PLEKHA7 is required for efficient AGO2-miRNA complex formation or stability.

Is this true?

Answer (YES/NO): YES